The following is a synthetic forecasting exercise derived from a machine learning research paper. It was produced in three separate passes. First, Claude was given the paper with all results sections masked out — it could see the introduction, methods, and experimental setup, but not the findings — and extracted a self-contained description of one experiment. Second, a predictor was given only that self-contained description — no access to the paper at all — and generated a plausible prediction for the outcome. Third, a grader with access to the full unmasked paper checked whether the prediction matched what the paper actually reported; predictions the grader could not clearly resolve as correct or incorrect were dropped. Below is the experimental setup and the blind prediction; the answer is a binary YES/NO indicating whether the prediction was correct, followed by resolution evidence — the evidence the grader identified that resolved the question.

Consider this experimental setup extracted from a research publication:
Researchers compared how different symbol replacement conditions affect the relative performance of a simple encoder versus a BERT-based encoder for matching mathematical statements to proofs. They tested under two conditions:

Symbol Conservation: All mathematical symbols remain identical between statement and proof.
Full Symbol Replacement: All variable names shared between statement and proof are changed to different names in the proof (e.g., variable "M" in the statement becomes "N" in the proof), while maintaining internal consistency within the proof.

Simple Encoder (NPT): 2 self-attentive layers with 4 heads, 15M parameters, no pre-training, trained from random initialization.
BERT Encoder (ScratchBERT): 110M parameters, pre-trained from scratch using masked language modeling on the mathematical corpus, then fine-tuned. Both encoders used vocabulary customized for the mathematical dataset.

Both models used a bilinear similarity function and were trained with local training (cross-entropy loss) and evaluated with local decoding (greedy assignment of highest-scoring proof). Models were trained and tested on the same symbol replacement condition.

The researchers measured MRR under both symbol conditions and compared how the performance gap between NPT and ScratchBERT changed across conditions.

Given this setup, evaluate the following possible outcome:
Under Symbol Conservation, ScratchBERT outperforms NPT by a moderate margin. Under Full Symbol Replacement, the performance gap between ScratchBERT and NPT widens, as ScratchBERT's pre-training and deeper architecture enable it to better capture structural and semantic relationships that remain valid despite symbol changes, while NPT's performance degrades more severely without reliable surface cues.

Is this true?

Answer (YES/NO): YES